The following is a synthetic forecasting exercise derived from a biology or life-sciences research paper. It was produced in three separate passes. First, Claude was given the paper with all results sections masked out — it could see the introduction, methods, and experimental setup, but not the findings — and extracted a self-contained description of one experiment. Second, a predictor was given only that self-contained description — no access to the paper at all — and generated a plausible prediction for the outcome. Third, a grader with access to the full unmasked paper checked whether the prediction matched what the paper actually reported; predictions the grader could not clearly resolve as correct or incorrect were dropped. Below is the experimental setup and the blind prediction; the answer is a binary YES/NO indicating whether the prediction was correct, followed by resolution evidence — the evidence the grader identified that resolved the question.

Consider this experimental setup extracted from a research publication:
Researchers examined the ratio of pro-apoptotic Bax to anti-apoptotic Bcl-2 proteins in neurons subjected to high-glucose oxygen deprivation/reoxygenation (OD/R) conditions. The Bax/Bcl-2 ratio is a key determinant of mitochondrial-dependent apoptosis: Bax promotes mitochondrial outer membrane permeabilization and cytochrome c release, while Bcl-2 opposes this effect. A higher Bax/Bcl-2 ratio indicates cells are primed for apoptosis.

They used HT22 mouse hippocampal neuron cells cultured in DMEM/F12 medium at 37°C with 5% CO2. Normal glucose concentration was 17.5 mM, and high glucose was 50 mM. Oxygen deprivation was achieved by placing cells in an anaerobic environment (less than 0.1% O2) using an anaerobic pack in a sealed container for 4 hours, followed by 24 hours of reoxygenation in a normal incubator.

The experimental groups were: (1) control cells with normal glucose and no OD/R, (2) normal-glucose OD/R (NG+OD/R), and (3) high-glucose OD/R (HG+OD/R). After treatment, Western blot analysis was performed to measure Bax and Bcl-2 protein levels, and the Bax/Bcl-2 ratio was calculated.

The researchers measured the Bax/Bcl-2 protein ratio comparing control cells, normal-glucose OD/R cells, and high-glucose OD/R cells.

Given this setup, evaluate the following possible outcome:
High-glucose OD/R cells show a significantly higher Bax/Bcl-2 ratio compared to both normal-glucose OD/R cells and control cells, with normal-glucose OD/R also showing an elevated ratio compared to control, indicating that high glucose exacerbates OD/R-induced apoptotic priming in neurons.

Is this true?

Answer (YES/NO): YES